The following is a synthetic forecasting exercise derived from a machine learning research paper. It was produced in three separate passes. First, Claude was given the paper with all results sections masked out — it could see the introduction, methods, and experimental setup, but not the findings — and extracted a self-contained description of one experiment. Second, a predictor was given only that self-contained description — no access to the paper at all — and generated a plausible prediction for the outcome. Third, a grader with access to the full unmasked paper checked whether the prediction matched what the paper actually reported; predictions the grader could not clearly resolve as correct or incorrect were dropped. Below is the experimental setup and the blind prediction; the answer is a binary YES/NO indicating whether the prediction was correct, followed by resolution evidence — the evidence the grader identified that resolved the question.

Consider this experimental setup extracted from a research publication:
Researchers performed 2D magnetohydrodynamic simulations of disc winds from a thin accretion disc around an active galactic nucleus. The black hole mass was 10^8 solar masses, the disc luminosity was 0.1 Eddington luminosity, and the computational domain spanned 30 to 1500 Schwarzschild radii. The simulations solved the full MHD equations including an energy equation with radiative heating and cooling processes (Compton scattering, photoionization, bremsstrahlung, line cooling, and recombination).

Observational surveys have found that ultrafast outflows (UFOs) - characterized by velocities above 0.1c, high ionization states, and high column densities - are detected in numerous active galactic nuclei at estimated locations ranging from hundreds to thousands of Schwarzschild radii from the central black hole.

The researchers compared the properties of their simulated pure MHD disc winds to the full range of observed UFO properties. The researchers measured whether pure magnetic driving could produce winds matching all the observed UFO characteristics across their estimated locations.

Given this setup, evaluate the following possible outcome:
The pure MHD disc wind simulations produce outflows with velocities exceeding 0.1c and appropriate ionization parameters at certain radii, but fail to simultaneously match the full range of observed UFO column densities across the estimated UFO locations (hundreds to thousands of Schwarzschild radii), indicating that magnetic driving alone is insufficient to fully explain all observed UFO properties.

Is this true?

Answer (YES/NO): NO